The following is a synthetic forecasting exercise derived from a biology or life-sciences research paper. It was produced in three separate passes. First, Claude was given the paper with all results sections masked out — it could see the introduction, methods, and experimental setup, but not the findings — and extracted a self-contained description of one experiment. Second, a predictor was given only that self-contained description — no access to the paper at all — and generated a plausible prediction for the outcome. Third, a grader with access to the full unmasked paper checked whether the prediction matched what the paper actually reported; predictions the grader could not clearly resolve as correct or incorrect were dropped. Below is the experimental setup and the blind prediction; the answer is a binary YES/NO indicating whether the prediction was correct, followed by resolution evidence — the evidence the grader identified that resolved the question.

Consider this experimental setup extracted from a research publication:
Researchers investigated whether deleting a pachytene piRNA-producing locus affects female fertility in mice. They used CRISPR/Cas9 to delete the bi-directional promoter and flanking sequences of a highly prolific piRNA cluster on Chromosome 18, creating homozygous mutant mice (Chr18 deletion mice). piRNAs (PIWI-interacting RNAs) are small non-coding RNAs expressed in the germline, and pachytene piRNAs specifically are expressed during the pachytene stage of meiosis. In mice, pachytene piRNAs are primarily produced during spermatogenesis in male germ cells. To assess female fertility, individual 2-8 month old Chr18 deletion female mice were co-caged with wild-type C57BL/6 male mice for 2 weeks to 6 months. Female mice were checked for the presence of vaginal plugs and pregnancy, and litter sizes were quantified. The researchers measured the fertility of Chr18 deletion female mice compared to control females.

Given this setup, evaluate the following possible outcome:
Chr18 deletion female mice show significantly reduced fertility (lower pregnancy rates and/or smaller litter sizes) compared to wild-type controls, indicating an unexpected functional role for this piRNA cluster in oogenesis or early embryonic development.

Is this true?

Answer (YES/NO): NO